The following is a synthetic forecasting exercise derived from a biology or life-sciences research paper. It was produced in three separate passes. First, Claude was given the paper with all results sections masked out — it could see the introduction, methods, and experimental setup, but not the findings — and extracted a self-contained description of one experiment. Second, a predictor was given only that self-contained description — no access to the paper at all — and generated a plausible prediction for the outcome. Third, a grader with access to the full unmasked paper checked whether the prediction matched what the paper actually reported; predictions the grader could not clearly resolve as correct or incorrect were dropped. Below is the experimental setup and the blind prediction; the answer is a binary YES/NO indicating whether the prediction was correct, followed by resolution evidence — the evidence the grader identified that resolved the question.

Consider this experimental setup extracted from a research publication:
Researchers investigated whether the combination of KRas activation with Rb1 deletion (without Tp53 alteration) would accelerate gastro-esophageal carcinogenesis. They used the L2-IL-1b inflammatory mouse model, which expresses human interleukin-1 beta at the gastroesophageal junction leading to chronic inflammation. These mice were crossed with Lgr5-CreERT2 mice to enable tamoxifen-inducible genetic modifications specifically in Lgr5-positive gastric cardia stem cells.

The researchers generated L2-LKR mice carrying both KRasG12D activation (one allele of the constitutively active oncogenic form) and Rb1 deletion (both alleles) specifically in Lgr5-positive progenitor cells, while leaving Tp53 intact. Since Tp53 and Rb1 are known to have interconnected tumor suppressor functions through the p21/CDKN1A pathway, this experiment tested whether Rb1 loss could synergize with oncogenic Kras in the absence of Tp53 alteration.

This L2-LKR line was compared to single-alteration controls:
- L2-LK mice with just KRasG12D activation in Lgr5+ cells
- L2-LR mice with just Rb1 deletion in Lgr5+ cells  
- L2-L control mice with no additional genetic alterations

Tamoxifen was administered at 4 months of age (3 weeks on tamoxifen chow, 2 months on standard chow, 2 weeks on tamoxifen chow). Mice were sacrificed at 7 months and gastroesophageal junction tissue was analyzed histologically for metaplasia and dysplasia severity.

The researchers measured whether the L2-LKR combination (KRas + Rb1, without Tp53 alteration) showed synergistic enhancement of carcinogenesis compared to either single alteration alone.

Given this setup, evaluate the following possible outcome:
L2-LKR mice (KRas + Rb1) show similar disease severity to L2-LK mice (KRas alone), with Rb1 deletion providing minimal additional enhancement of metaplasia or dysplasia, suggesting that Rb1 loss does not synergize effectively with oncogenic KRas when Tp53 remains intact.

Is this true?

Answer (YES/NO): NO